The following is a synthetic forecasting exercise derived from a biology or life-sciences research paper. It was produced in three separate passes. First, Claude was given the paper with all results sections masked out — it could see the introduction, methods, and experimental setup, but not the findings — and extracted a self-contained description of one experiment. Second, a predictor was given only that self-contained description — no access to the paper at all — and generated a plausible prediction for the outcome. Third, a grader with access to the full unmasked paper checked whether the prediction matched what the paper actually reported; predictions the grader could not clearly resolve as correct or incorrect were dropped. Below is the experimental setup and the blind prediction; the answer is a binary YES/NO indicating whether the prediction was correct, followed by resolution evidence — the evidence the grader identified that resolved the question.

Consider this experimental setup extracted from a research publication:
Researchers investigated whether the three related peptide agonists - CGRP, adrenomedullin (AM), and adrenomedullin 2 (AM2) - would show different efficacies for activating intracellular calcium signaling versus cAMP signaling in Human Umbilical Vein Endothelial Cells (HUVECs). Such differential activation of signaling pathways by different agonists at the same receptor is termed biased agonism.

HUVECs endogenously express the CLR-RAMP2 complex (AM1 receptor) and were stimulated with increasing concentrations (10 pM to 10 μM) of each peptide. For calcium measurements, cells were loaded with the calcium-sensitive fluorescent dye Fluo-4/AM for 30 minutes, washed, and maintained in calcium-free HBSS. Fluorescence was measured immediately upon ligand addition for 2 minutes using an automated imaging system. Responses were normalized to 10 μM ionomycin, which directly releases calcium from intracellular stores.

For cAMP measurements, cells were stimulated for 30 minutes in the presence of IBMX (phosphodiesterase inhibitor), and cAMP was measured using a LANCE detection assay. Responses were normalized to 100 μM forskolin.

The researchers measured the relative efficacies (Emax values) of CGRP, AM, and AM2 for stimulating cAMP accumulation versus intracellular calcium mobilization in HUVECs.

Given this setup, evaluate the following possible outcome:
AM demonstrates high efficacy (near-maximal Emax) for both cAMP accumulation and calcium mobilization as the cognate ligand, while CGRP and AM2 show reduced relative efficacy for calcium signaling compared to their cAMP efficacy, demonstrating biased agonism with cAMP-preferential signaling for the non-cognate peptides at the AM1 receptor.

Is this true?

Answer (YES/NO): NO